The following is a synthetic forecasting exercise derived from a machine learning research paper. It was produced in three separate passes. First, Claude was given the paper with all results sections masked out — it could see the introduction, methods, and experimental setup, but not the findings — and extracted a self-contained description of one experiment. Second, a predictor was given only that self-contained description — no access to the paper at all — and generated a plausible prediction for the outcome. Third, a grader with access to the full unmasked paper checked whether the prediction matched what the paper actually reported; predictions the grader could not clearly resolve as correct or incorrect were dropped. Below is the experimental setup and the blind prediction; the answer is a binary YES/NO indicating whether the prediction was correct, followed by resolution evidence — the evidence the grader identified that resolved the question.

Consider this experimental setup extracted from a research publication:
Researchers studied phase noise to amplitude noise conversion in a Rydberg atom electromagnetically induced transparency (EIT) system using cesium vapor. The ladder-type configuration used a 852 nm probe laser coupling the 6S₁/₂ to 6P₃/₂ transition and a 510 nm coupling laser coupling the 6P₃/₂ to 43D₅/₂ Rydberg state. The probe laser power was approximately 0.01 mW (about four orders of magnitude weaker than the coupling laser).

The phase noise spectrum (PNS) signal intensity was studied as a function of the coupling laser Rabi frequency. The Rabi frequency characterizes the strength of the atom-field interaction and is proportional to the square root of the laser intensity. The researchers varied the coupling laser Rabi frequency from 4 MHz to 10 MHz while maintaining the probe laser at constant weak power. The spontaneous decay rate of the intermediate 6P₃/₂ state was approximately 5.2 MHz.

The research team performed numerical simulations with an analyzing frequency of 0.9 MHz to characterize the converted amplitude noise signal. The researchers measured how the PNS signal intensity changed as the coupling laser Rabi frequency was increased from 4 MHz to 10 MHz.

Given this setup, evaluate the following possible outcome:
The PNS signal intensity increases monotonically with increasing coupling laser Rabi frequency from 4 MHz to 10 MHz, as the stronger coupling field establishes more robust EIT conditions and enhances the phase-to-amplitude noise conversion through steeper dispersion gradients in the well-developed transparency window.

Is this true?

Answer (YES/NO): YES